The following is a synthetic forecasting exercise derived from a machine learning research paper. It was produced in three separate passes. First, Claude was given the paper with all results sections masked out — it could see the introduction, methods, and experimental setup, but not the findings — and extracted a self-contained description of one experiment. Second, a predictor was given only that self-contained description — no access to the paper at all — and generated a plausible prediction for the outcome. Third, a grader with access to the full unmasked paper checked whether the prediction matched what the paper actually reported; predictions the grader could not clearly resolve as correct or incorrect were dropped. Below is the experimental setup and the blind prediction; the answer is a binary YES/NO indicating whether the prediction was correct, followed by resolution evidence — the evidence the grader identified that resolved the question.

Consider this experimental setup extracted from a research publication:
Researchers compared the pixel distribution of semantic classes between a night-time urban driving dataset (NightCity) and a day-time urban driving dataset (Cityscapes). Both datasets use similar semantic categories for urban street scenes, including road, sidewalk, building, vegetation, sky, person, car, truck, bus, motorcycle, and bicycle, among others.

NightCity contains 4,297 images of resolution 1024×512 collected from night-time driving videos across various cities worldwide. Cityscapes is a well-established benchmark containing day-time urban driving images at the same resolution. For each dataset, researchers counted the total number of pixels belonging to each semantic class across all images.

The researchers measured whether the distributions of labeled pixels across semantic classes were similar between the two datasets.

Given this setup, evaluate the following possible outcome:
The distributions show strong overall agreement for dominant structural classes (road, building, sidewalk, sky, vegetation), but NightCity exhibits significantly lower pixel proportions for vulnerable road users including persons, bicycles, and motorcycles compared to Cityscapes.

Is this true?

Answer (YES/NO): NO